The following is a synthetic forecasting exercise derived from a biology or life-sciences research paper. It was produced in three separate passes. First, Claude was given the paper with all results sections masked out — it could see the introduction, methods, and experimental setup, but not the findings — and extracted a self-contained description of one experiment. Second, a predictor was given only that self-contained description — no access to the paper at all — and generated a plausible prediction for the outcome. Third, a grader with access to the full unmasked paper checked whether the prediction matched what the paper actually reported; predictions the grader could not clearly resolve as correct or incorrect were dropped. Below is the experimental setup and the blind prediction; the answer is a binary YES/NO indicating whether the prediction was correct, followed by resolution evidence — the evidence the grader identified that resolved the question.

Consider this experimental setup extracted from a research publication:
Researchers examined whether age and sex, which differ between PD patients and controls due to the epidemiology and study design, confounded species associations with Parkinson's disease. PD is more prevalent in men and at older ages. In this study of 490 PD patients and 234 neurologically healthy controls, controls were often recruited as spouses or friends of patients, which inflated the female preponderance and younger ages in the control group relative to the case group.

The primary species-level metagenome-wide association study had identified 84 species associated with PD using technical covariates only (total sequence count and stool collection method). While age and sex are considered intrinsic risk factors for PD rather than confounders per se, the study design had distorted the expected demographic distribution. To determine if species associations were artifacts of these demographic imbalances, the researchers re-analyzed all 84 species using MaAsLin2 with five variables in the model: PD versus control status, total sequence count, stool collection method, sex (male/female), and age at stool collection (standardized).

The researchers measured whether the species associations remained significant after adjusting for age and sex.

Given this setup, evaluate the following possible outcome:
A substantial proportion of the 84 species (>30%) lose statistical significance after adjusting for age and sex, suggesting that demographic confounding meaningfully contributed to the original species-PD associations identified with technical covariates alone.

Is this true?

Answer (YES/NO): NO